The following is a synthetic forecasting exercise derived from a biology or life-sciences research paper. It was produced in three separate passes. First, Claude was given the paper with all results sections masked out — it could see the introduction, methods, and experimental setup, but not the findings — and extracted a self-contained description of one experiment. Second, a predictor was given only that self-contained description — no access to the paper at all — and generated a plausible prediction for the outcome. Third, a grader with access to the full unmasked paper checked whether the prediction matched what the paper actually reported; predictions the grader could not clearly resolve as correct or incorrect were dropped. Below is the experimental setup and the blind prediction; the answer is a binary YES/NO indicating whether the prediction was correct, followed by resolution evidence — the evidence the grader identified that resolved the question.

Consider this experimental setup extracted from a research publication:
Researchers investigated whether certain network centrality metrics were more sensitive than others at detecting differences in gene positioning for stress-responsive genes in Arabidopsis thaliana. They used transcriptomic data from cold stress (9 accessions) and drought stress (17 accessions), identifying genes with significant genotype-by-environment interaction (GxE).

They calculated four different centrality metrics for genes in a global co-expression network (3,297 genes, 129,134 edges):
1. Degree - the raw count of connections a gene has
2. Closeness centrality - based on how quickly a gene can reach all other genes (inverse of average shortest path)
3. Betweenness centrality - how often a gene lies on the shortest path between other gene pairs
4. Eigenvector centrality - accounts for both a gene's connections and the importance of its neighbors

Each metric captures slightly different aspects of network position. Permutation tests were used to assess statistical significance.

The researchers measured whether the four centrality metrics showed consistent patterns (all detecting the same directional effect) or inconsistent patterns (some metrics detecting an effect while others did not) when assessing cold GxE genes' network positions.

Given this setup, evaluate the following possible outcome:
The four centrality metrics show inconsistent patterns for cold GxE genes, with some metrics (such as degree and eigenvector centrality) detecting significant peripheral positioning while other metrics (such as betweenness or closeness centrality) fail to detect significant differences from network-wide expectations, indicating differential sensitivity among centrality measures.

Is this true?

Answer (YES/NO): NO